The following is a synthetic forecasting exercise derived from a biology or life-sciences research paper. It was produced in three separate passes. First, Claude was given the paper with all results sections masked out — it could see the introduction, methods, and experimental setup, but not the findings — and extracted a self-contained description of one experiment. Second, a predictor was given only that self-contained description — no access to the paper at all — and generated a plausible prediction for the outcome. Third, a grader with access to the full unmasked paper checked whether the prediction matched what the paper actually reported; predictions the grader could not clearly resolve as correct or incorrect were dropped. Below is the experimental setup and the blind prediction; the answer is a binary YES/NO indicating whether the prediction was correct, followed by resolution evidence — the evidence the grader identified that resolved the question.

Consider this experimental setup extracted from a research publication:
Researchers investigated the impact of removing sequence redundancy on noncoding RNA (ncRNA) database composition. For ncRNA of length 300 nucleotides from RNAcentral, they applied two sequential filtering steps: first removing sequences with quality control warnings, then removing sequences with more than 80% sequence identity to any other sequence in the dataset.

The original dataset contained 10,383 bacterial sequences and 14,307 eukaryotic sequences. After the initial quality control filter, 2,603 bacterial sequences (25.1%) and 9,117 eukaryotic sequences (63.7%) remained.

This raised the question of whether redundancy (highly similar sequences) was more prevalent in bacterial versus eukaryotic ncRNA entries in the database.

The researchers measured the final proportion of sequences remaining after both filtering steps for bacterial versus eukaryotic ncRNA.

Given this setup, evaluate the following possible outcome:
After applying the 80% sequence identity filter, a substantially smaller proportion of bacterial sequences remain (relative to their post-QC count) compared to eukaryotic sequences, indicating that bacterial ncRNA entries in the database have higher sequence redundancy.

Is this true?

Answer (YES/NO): YES